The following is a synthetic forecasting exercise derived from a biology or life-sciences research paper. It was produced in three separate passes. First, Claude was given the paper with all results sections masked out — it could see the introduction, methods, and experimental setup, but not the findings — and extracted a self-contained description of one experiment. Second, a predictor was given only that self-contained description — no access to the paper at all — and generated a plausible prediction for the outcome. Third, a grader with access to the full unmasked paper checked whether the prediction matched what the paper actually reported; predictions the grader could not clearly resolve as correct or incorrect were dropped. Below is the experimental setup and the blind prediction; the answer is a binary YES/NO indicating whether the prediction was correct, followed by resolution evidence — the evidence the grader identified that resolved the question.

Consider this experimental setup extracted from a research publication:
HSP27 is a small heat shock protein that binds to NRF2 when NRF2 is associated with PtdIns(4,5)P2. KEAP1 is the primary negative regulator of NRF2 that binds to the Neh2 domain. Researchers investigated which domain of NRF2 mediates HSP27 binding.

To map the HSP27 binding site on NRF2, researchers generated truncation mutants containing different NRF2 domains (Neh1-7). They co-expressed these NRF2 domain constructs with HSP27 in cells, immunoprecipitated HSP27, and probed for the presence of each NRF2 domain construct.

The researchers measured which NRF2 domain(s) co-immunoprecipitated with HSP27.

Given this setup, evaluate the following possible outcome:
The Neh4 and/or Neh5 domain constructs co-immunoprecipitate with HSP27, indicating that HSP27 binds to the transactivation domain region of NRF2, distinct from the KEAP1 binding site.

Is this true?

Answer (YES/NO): NO